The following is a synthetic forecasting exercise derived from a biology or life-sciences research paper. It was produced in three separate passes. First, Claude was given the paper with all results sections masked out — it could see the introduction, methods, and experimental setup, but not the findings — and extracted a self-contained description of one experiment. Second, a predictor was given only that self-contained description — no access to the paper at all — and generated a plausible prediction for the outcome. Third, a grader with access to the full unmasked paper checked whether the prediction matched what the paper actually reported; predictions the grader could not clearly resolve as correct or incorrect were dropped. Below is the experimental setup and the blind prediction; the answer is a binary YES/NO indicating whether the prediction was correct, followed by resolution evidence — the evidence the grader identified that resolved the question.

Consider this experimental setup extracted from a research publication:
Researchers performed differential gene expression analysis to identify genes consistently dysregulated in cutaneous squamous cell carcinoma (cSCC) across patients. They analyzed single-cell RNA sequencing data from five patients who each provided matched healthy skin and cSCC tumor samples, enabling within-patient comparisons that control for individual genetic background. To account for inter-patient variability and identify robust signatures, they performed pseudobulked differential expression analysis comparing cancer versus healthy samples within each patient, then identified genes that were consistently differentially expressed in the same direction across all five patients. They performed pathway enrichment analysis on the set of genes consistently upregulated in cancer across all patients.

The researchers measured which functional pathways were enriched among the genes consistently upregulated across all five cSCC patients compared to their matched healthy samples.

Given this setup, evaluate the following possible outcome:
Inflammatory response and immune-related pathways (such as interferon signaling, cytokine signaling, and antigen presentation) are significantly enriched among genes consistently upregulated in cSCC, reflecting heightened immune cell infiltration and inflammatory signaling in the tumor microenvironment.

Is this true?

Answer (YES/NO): YES